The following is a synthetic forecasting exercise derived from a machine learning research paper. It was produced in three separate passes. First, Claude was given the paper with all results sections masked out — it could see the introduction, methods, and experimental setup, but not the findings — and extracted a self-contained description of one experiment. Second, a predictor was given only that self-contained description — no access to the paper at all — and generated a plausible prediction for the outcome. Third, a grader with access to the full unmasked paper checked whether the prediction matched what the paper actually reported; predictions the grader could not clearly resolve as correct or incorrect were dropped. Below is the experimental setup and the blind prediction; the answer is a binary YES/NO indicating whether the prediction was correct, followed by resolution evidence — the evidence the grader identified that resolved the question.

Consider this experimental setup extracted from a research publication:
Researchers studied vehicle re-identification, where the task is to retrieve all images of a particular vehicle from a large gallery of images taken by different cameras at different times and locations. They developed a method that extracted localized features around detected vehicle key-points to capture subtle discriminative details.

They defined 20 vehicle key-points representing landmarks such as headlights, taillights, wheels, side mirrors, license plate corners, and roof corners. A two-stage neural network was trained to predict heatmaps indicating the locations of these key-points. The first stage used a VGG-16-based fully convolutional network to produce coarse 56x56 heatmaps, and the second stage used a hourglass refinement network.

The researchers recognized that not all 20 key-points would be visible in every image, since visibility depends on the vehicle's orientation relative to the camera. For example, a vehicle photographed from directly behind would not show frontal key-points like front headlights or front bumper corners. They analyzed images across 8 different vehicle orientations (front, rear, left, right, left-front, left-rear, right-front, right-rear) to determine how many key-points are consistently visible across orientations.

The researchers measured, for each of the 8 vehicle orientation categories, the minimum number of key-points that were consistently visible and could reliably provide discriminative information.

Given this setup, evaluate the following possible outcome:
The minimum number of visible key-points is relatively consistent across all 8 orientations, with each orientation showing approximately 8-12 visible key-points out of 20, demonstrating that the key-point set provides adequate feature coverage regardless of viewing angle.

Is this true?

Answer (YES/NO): NO